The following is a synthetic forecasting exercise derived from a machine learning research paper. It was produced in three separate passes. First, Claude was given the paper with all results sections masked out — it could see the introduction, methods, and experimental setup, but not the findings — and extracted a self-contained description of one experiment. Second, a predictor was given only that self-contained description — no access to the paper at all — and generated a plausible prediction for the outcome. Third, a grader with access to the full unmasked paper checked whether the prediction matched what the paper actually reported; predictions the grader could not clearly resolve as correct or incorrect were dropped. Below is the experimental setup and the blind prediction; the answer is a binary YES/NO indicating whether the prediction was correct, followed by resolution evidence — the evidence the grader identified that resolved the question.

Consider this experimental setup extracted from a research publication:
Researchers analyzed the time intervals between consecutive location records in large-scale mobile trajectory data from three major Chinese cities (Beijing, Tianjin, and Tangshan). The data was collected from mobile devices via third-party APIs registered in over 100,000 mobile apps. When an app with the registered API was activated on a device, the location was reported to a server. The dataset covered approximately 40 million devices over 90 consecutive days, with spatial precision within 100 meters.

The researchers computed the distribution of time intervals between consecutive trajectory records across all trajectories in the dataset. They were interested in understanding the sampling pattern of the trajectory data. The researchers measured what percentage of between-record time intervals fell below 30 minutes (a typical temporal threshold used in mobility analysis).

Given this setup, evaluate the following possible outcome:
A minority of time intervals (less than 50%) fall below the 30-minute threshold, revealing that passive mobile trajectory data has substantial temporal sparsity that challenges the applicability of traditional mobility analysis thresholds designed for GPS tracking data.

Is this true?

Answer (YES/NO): NO